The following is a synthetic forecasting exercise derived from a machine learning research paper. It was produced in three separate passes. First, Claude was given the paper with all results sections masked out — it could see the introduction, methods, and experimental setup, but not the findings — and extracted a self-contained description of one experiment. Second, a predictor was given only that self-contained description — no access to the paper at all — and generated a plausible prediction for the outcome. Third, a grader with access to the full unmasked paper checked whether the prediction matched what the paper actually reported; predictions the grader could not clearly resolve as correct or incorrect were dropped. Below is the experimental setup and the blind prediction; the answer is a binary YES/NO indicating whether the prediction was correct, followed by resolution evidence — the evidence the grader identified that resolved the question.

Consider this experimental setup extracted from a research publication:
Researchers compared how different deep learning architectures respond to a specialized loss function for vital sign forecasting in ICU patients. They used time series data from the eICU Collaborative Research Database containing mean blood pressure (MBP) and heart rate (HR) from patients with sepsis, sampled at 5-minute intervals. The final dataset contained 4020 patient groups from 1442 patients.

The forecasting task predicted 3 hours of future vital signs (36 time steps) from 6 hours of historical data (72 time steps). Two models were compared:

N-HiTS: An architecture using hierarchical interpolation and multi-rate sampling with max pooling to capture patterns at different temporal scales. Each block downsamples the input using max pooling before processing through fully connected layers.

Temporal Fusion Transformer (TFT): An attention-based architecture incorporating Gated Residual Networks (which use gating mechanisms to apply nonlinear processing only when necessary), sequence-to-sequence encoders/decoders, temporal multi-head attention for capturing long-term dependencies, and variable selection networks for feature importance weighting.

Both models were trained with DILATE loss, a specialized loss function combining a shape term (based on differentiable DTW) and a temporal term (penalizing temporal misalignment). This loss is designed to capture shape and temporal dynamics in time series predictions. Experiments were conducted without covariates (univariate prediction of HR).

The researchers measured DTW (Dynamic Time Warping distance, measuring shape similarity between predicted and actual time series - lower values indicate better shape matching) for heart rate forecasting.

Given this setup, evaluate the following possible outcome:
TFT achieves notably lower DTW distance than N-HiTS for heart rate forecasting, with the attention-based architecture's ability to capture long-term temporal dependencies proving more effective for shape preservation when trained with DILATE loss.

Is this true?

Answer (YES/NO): NO